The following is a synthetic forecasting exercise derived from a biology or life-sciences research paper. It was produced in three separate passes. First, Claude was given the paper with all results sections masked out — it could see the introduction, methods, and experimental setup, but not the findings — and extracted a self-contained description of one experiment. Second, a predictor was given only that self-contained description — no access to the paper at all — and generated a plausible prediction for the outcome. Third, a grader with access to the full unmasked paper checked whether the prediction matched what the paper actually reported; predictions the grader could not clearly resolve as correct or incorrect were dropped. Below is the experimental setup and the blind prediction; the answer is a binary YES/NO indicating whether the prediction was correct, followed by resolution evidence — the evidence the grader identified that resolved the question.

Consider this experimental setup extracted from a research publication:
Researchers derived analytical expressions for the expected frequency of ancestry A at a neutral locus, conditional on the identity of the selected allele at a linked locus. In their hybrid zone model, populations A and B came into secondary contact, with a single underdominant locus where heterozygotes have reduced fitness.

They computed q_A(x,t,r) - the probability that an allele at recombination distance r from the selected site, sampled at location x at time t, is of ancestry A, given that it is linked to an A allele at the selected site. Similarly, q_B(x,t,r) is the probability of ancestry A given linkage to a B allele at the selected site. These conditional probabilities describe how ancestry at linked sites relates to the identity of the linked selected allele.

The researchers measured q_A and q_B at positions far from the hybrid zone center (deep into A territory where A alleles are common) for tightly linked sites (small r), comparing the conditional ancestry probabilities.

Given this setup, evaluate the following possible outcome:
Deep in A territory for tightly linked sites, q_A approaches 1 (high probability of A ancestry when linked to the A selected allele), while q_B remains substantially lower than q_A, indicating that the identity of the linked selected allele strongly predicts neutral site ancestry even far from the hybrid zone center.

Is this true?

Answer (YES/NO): YES